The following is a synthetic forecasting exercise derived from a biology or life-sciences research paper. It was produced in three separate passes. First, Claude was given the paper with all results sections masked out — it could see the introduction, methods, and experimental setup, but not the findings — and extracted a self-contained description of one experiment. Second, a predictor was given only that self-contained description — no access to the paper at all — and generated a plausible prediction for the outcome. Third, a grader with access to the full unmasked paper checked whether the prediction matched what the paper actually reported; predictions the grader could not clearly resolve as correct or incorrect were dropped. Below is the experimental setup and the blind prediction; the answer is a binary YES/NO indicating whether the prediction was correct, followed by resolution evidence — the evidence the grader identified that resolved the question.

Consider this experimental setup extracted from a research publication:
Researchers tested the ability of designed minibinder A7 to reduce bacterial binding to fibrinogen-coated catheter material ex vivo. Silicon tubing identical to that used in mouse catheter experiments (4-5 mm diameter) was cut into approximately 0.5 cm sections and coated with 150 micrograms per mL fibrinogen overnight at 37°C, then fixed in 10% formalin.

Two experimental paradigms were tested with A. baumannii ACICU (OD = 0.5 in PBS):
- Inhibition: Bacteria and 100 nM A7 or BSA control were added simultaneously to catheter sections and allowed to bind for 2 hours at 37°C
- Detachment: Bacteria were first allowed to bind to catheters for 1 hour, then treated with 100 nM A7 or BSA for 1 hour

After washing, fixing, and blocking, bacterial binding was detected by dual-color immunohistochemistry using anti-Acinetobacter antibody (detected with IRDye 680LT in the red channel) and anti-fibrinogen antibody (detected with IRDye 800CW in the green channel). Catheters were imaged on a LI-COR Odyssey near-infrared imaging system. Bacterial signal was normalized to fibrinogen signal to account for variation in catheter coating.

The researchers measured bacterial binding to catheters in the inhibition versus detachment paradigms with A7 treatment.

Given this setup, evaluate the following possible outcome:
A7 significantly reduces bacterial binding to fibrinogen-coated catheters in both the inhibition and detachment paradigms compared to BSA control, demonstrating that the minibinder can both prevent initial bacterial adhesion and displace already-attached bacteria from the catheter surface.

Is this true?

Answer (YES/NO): YES